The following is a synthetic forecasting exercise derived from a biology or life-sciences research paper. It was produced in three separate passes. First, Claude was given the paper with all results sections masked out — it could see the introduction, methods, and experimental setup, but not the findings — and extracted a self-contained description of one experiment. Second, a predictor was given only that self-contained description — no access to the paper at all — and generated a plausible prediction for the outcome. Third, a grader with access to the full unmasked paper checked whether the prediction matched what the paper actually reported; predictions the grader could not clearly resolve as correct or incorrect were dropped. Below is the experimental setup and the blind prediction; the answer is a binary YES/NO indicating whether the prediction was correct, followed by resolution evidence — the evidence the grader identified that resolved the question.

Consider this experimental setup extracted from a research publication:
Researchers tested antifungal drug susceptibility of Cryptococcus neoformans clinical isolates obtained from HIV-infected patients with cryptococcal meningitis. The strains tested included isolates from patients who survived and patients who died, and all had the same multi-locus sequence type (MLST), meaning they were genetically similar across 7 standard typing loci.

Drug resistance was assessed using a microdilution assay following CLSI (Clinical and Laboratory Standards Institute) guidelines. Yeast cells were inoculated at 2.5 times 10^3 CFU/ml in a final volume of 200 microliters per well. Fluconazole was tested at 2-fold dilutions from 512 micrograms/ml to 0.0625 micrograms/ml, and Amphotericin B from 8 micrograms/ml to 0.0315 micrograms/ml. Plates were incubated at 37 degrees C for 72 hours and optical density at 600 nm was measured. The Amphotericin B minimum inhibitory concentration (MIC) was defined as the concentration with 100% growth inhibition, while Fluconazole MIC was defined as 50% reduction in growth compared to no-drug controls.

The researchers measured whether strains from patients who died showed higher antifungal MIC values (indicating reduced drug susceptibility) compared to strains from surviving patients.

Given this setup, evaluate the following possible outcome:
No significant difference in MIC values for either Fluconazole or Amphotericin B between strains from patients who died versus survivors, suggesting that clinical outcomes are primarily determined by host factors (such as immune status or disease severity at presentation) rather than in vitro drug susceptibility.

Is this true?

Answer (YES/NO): NO